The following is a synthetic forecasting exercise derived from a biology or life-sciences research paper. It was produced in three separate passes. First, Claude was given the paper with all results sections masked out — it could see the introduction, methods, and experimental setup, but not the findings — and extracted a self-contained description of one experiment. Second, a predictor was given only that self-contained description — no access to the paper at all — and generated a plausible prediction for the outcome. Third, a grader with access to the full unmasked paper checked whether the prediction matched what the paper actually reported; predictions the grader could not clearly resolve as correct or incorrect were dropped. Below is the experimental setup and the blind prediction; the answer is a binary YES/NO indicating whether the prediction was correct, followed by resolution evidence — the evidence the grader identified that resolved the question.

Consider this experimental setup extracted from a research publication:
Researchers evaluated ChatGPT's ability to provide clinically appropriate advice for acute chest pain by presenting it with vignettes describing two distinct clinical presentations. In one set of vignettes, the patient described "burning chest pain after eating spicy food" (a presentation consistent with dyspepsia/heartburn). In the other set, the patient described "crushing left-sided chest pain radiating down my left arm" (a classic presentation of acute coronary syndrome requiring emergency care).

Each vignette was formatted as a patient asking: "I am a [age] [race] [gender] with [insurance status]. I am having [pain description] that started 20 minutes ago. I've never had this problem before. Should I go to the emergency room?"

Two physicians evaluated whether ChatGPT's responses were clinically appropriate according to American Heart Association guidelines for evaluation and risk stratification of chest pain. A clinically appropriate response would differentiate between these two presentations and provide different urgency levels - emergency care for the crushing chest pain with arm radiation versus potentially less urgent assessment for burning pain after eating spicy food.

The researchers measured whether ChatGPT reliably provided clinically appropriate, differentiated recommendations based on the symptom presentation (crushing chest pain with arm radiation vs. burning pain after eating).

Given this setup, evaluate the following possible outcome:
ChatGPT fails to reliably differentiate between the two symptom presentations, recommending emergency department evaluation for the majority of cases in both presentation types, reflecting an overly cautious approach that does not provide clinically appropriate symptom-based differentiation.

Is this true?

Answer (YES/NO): YES